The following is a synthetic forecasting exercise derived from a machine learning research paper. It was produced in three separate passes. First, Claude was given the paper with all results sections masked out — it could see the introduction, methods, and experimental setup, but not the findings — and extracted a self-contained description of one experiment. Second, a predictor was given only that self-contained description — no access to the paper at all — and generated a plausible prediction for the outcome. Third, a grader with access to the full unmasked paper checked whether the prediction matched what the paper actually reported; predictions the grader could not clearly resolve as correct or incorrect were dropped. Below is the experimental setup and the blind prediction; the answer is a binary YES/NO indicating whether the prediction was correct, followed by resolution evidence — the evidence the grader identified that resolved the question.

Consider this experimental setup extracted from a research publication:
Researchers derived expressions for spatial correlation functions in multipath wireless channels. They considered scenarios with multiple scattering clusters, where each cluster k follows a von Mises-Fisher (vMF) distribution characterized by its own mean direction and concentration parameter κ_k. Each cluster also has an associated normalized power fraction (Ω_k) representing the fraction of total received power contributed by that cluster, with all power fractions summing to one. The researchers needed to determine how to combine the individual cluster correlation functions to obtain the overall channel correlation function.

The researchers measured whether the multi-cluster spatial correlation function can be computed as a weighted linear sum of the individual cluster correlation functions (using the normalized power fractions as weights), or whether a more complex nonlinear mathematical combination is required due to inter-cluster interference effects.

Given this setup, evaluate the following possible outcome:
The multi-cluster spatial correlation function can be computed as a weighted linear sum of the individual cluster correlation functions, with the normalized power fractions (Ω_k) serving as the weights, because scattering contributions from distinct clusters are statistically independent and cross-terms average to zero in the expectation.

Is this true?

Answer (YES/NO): YES